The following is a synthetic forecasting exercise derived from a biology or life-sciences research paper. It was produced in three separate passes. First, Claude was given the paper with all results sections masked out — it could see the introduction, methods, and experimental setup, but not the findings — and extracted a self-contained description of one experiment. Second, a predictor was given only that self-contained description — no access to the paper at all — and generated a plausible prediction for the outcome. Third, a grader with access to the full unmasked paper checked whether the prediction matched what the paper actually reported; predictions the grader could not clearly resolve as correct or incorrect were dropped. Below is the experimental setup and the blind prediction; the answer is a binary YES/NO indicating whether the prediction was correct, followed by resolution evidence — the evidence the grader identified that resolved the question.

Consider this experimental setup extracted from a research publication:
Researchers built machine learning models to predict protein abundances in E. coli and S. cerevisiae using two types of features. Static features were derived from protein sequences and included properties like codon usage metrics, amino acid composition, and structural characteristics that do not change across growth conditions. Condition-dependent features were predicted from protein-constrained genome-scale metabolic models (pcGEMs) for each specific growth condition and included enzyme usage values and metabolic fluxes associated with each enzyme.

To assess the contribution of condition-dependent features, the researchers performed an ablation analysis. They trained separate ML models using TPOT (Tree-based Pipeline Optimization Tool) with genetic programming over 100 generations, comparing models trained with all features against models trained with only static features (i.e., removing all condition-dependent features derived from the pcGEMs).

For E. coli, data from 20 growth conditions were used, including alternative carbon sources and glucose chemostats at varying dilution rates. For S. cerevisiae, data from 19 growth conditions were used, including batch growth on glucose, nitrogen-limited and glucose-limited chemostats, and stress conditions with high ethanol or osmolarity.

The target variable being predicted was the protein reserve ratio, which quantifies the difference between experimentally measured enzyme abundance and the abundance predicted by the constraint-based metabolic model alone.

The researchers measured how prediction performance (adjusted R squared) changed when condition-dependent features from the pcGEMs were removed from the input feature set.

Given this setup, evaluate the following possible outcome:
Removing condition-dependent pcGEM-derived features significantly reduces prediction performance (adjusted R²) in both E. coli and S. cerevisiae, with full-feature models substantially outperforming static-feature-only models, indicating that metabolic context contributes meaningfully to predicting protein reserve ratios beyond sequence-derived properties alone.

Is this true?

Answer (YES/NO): YES